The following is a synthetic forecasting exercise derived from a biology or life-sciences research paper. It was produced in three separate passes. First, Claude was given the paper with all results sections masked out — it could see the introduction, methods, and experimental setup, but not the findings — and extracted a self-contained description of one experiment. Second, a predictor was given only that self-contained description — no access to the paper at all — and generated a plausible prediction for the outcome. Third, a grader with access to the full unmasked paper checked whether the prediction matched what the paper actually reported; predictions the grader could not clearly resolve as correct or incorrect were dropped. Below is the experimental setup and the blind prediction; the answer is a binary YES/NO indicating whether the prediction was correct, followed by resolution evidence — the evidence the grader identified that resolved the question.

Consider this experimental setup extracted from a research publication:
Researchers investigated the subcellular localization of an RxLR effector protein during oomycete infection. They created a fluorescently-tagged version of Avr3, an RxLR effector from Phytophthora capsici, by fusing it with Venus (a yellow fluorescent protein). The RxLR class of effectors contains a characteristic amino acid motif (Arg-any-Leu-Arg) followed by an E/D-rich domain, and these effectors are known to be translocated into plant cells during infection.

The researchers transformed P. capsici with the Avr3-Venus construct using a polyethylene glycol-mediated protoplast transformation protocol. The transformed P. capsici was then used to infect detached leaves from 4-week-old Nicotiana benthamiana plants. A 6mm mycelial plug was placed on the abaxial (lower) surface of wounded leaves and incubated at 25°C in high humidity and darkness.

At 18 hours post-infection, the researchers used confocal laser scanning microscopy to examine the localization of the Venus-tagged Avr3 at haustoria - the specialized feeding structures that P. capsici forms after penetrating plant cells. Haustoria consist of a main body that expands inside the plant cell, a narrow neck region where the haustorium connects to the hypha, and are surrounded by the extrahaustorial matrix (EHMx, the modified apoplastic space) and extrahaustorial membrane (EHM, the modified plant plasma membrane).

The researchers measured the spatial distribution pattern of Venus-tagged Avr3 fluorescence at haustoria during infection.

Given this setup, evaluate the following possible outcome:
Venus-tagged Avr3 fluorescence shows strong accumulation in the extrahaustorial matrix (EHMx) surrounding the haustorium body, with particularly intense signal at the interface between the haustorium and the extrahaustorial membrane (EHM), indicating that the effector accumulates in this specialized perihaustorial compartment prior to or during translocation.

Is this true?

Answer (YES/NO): NO